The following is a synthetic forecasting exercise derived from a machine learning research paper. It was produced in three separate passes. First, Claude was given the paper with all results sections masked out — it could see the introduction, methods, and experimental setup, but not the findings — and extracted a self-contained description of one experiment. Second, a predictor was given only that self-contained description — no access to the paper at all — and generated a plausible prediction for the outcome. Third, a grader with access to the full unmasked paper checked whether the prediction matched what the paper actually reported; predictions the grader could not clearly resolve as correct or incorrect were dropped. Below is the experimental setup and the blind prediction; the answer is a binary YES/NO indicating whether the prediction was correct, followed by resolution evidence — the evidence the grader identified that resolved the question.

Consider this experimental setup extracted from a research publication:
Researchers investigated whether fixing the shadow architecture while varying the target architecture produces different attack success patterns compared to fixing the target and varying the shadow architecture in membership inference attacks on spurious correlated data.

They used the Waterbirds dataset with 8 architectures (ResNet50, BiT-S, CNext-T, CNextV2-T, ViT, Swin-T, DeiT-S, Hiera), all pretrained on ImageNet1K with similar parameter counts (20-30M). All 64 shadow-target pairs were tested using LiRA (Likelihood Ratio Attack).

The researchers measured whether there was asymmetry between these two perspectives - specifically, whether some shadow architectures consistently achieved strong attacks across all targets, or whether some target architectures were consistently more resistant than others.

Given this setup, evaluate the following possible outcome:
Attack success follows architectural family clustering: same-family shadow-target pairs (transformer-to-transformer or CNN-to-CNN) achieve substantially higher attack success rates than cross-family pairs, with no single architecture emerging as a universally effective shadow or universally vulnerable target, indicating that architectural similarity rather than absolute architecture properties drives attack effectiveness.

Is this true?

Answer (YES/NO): NO